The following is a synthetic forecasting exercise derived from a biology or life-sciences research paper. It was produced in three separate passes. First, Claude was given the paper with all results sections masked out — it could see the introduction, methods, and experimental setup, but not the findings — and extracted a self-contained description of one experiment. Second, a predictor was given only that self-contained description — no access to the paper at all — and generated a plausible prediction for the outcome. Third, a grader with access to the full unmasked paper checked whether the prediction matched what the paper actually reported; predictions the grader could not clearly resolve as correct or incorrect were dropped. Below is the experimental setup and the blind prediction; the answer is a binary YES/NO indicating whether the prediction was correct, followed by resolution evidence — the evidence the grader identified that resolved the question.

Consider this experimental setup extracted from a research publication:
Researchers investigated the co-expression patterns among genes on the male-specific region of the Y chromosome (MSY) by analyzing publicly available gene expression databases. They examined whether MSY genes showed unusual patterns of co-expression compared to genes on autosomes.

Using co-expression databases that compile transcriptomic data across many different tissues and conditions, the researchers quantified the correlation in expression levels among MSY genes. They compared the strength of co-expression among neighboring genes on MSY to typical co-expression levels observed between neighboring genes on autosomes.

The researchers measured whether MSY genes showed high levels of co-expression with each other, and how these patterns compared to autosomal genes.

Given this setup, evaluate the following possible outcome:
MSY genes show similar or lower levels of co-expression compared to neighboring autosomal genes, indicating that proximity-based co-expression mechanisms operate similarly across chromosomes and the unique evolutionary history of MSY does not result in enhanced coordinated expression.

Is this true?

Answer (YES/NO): NO